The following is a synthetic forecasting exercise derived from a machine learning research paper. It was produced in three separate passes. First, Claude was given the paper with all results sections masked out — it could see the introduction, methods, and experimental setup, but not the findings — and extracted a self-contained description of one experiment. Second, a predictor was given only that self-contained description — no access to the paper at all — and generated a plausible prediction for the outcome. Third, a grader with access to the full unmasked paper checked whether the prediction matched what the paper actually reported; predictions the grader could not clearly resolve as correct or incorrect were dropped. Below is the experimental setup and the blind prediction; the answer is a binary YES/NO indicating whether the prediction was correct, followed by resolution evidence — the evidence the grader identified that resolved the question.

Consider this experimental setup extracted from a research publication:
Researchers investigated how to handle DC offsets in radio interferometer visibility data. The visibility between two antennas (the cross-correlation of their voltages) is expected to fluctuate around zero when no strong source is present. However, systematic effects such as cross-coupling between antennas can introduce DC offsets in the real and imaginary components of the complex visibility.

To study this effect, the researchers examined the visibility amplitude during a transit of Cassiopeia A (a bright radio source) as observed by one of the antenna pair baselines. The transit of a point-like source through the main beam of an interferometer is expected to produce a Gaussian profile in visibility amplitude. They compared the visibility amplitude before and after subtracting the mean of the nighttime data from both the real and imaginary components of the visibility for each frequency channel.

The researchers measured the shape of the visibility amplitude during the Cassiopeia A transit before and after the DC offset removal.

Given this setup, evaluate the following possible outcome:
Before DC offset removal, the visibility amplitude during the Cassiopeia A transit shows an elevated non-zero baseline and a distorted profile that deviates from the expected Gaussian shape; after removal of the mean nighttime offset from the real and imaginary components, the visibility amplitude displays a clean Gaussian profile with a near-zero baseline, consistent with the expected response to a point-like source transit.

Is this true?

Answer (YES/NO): YES